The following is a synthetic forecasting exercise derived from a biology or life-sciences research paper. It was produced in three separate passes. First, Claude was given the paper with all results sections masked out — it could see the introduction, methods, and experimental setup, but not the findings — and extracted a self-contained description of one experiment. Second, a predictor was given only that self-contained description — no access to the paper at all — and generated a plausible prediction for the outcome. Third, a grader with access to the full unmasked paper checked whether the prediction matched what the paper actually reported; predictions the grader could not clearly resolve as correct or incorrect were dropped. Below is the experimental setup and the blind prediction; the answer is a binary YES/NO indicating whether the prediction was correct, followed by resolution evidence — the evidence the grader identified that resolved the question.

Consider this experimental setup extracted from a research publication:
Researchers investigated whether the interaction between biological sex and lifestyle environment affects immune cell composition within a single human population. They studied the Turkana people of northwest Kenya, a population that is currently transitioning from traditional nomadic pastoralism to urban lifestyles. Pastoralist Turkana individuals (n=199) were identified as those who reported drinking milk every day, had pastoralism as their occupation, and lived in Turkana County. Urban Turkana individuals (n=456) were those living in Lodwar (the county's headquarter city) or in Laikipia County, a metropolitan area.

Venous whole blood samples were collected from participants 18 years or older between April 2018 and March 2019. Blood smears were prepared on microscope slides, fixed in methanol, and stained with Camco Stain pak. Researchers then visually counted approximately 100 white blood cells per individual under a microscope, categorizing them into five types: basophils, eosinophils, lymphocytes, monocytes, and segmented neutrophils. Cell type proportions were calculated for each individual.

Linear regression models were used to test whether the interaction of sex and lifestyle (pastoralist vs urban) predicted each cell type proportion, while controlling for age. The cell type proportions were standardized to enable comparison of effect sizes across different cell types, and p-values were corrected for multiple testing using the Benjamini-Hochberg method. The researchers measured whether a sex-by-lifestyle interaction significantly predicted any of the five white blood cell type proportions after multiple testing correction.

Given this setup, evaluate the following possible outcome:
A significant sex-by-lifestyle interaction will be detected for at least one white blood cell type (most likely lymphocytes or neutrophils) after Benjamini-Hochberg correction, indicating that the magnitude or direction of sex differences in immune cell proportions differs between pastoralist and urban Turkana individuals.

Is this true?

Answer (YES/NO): NO